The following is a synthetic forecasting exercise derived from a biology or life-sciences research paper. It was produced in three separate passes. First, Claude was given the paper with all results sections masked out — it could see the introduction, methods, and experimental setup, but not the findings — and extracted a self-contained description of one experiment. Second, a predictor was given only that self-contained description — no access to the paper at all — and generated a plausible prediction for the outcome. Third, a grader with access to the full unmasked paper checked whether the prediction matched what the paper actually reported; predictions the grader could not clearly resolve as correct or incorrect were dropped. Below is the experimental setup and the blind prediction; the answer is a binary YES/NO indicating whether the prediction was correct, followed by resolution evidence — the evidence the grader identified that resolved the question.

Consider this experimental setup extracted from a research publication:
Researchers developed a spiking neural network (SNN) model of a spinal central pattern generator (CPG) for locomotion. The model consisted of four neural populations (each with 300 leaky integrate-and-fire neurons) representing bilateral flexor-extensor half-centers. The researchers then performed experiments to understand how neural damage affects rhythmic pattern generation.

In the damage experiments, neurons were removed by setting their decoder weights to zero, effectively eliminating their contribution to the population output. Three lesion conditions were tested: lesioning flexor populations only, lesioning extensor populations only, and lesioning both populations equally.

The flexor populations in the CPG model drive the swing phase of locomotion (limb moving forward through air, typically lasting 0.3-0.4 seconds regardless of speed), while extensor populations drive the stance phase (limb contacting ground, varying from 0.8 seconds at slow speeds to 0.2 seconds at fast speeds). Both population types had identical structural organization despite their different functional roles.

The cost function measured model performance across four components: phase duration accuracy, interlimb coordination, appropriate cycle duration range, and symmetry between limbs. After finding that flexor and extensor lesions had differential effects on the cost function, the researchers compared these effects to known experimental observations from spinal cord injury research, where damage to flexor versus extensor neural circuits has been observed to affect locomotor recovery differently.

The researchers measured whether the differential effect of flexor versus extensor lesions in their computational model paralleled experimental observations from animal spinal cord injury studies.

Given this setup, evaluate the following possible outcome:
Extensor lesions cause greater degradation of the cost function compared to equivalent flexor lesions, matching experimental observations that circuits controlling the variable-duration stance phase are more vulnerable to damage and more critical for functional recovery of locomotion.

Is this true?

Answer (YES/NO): YES